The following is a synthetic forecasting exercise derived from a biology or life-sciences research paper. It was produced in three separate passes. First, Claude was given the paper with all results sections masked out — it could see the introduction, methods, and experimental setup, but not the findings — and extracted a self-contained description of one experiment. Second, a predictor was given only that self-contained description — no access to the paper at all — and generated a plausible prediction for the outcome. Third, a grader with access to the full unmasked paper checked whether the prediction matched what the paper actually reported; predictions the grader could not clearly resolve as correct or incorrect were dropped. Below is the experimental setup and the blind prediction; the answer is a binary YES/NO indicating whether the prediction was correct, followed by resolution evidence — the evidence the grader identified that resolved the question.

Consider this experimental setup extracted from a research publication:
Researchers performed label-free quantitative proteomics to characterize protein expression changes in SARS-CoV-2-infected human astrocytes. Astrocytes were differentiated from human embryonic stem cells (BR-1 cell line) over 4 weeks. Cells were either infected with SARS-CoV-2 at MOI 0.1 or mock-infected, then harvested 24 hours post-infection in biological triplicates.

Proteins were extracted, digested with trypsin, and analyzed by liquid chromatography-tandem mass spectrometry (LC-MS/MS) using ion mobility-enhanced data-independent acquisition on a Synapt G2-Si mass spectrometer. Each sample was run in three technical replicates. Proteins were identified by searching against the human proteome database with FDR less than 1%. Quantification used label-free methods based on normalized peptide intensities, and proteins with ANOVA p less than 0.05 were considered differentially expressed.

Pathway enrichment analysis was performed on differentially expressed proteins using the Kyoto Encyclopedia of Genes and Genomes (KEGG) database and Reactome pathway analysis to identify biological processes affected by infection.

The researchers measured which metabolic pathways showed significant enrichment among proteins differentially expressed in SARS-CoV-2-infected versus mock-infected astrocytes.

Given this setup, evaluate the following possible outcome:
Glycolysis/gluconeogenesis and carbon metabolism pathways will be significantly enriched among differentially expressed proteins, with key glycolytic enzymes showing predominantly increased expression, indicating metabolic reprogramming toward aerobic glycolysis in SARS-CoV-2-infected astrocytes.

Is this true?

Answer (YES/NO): NO